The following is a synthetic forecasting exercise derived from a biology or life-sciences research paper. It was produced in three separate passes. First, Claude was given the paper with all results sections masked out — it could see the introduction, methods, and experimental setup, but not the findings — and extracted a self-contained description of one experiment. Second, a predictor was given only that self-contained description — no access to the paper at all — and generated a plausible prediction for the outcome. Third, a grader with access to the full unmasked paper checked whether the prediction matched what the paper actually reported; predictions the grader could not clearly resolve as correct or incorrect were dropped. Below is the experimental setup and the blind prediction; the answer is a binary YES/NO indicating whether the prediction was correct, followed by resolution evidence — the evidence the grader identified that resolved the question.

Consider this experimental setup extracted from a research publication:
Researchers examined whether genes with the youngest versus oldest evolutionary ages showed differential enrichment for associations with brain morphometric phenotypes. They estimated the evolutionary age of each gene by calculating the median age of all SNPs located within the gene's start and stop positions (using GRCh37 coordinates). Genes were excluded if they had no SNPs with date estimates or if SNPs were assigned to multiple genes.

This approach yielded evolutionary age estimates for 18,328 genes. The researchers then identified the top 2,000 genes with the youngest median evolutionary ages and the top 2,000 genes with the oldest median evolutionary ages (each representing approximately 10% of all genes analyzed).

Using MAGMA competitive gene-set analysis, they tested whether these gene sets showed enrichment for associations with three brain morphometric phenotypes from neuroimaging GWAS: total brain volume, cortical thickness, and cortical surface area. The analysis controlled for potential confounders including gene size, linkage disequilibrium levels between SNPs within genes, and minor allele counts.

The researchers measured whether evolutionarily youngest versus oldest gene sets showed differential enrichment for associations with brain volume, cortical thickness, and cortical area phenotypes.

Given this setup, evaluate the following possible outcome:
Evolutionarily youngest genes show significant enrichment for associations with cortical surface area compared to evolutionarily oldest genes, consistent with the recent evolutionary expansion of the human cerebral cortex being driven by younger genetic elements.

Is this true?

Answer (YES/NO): YES